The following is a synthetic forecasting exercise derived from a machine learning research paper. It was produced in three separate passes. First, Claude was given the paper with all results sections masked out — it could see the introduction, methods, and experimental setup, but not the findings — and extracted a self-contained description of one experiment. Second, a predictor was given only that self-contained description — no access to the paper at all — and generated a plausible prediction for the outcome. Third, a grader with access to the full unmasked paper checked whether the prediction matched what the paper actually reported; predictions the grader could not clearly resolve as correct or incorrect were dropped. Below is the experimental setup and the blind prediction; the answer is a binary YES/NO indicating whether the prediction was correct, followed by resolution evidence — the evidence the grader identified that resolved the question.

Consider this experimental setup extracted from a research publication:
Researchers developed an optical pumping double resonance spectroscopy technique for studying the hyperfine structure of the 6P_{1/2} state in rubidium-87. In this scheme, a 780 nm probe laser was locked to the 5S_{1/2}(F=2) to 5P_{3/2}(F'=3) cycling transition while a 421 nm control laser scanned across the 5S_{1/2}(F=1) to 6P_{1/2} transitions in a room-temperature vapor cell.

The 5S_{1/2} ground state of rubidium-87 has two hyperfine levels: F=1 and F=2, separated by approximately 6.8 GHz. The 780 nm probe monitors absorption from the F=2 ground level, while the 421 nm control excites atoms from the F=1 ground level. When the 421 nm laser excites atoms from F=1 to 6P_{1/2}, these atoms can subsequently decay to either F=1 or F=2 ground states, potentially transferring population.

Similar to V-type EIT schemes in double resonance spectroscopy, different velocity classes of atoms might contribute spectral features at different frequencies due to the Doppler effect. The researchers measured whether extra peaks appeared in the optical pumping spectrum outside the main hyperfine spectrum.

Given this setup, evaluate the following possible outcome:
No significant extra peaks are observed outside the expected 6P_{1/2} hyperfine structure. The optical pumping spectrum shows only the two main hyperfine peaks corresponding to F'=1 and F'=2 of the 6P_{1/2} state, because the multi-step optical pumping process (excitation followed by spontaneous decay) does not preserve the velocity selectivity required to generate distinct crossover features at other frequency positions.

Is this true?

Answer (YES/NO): NO